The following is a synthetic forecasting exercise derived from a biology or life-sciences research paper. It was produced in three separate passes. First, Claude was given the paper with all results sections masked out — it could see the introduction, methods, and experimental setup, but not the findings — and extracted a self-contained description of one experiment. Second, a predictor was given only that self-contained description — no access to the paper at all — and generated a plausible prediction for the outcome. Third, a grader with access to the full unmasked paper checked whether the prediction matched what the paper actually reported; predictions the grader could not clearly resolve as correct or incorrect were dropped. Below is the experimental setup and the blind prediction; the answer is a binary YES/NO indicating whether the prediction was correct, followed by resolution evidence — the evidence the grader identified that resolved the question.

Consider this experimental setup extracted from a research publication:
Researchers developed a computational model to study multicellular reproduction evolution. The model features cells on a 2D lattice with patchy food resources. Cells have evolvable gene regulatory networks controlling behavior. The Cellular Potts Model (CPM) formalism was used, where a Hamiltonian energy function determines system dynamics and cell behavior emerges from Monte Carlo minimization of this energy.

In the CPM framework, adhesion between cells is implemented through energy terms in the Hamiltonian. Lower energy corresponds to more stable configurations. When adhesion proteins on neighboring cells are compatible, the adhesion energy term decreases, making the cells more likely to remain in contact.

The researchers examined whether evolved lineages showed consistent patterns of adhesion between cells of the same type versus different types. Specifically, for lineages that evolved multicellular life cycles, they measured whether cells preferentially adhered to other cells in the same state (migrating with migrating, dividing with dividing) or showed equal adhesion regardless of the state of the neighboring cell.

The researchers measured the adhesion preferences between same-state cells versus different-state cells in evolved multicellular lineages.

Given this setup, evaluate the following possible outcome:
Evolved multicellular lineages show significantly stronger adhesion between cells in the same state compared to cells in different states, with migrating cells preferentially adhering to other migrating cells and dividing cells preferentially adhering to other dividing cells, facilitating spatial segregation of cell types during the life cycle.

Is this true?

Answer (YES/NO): NO